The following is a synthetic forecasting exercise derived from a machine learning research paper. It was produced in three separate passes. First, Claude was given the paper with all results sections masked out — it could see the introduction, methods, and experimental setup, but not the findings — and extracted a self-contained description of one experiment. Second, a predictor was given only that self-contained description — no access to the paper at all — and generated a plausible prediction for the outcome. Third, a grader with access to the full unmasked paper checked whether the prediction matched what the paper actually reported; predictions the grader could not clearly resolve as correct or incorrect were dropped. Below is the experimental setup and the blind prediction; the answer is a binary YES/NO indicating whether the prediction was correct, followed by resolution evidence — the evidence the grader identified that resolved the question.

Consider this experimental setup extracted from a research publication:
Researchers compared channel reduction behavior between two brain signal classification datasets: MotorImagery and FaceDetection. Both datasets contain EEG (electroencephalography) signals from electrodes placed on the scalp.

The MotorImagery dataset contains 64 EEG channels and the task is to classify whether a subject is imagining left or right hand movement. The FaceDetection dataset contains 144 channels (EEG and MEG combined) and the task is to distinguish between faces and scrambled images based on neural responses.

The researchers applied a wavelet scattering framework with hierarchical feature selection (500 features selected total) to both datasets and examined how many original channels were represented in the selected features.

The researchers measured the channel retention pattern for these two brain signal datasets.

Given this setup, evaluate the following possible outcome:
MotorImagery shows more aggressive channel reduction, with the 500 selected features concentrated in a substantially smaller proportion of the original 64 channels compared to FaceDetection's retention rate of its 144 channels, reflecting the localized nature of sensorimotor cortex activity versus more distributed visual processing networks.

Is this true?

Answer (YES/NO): NO